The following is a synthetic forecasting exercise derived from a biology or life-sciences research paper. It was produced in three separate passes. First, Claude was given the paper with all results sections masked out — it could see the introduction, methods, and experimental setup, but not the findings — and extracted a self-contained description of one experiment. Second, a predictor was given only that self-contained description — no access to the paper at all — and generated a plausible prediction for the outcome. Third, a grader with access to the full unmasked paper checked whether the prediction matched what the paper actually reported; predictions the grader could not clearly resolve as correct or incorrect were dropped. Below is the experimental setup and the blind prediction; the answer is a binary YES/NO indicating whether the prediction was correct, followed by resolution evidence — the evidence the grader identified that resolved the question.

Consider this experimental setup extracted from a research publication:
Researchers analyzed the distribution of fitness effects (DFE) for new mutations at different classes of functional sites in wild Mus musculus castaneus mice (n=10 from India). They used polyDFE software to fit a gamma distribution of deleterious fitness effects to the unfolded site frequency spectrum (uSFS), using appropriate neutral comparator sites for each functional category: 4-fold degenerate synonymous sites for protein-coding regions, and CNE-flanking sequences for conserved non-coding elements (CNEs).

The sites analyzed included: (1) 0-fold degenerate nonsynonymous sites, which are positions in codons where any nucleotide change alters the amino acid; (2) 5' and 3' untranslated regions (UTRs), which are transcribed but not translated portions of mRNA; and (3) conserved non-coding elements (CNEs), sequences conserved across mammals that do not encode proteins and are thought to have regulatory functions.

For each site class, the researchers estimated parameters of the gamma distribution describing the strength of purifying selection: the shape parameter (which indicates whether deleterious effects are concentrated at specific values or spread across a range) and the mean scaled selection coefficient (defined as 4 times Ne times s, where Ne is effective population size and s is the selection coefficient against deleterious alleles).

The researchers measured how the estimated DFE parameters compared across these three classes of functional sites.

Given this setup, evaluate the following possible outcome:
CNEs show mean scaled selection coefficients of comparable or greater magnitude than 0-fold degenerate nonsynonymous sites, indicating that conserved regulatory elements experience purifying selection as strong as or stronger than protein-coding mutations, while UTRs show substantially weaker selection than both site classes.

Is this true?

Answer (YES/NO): NO